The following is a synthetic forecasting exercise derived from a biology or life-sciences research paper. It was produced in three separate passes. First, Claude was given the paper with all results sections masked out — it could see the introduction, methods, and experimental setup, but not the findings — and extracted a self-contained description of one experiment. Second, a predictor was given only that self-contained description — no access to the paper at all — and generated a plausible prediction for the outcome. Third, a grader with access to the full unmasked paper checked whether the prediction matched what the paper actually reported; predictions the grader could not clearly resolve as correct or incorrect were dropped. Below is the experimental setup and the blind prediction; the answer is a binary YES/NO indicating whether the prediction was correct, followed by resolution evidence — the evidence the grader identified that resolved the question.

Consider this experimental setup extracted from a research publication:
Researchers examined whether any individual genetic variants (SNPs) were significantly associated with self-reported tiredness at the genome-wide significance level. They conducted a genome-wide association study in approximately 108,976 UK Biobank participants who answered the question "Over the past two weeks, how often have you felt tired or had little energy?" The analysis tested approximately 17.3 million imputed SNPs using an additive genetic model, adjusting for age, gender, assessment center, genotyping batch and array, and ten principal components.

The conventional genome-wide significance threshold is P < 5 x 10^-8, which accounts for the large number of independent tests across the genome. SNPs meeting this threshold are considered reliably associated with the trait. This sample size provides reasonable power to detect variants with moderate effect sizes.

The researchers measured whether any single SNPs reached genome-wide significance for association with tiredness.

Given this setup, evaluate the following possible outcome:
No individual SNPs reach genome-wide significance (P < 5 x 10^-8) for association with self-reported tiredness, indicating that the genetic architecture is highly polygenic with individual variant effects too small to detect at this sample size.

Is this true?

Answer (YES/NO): NO